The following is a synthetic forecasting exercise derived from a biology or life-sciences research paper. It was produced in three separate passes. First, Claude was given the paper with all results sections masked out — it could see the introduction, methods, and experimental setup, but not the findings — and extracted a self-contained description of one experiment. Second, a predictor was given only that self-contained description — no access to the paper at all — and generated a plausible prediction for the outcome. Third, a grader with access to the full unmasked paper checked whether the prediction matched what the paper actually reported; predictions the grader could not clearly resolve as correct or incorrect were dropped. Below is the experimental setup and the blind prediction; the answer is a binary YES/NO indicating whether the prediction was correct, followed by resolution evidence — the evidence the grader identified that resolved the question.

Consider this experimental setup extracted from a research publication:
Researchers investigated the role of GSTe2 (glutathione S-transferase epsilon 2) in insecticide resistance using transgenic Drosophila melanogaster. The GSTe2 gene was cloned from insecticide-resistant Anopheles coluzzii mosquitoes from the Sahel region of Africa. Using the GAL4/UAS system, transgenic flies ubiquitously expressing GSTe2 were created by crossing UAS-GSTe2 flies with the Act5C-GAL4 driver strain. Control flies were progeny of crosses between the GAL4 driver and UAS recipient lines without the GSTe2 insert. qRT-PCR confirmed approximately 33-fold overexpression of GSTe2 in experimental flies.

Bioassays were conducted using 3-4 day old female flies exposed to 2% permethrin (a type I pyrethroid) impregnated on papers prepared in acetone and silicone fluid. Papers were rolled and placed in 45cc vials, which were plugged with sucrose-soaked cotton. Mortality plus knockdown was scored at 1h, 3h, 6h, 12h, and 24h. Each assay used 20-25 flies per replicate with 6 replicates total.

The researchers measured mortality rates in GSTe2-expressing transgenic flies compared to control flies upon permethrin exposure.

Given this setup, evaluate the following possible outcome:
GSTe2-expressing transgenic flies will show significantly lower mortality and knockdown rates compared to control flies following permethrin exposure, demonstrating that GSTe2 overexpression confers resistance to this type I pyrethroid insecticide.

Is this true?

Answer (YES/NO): YES